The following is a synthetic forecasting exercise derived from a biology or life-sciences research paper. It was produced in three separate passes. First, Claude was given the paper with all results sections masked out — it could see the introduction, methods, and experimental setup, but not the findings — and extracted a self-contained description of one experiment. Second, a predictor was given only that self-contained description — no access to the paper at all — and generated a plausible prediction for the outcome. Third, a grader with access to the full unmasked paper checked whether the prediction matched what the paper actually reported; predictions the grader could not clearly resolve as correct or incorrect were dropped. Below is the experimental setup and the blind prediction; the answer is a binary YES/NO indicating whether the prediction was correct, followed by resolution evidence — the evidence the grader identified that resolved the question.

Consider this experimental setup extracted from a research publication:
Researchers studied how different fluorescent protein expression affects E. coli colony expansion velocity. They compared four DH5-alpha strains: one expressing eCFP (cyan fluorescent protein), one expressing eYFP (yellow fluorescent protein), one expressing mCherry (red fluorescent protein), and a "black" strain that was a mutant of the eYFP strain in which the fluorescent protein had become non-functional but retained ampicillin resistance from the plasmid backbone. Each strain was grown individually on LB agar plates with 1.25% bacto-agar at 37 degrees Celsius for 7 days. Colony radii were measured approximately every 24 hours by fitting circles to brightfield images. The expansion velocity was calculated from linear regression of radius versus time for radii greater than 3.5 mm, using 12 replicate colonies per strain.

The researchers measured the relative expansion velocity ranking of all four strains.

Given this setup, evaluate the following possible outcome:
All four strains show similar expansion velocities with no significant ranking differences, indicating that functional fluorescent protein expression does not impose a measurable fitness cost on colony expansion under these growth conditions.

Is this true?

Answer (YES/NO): NO